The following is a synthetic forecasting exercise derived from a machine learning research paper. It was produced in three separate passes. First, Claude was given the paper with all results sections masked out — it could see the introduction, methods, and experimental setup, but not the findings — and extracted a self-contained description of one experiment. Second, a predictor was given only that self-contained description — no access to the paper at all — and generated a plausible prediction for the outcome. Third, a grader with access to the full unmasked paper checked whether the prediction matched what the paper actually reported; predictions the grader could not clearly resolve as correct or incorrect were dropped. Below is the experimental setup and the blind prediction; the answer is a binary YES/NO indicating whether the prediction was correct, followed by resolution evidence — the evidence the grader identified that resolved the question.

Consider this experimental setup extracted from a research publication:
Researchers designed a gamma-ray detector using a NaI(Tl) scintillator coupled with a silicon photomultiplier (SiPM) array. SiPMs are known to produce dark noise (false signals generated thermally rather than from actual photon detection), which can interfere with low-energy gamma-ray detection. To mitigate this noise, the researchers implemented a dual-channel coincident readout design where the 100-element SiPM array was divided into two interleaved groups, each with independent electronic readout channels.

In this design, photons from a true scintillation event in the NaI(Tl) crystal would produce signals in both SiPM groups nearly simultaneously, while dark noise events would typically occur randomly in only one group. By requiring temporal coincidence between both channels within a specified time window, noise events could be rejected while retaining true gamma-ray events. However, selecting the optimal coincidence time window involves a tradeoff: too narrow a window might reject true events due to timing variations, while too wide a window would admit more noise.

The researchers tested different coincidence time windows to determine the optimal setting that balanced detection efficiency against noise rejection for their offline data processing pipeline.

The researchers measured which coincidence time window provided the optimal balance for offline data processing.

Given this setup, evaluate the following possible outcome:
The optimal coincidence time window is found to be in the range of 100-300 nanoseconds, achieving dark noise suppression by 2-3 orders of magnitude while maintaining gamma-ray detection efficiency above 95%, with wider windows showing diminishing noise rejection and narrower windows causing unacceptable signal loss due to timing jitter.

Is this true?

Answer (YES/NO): NO